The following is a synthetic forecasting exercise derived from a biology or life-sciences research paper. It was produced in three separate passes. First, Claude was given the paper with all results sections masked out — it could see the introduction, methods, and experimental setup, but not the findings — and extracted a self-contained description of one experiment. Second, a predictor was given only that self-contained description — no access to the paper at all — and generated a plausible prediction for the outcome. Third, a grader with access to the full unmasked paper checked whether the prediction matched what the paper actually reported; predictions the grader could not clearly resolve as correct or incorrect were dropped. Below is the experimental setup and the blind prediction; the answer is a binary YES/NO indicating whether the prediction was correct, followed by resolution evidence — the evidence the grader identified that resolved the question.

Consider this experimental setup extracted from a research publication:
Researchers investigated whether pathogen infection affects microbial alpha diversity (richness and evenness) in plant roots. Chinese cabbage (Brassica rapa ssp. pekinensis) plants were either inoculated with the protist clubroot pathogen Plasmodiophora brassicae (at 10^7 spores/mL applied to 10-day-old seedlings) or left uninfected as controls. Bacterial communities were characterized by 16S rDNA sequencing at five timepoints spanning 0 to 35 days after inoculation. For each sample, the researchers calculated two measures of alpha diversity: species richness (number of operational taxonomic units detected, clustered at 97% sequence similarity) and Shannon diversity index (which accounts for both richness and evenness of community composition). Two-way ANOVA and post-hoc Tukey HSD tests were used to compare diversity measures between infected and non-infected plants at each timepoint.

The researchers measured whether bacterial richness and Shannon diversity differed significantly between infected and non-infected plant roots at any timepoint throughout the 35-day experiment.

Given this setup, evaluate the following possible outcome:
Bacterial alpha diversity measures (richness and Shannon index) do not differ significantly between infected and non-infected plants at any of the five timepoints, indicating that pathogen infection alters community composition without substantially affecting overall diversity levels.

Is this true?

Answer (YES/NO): YES